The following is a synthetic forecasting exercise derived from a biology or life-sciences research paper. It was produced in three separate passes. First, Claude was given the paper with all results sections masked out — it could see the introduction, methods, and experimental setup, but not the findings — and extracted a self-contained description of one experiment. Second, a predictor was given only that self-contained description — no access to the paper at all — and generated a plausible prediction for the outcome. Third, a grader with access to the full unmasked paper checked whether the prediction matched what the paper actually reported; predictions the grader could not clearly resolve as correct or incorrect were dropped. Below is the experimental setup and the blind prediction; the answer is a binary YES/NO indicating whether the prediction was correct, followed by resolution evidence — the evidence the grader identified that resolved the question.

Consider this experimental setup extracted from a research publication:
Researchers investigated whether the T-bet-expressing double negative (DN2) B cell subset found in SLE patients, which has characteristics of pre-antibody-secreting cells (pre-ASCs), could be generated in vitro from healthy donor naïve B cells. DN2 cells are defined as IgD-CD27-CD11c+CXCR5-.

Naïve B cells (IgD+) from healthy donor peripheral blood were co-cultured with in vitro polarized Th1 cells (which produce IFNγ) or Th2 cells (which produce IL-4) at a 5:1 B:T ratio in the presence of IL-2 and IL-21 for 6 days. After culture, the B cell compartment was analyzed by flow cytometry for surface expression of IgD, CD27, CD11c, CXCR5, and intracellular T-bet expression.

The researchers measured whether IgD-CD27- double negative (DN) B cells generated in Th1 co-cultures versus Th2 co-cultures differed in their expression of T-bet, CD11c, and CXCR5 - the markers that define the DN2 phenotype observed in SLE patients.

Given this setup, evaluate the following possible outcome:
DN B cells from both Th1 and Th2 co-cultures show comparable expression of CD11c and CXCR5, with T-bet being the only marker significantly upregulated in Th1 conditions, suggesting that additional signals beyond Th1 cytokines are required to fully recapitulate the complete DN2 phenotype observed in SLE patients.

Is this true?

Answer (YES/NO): NO